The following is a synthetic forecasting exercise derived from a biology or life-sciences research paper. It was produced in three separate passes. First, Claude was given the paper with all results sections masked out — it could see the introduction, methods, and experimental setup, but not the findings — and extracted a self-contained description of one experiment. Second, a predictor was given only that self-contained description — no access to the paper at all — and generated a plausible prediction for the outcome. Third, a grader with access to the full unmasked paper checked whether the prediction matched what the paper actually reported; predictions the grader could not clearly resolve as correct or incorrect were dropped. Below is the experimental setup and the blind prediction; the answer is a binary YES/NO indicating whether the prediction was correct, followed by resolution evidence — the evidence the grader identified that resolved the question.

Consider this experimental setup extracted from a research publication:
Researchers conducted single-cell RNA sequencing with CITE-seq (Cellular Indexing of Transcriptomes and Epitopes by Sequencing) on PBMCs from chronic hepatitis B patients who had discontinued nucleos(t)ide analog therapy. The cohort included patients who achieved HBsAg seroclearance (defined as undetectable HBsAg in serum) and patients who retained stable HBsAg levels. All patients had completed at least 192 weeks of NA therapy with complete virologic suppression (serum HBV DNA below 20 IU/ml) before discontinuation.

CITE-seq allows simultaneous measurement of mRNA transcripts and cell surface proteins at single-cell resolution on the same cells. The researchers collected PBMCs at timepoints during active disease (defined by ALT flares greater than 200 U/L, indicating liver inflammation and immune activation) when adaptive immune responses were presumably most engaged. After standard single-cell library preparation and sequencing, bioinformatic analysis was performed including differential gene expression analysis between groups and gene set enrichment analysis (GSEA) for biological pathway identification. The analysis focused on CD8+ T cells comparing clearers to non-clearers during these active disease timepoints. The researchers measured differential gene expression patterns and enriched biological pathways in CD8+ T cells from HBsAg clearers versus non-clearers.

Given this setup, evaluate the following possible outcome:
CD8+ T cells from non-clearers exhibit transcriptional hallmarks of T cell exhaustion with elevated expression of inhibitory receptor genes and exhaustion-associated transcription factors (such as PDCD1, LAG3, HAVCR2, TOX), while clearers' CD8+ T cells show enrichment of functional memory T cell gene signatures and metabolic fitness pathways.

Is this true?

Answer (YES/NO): NO